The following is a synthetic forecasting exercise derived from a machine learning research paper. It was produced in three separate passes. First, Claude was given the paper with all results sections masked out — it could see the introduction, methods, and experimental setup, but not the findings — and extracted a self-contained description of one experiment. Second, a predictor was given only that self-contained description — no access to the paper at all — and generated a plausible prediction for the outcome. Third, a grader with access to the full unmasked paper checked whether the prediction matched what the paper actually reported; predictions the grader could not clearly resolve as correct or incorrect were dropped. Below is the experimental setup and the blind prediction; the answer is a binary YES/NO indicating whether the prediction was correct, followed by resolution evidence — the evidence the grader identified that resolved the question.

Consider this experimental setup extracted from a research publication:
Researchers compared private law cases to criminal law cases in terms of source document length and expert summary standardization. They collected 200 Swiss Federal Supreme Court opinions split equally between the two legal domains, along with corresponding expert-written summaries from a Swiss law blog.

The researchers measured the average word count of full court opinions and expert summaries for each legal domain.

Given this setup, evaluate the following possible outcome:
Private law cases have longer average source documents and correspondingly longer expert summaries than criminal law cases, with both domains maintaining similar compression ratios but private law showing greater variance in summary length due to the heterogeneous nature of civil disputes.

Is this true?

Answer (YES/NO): NO